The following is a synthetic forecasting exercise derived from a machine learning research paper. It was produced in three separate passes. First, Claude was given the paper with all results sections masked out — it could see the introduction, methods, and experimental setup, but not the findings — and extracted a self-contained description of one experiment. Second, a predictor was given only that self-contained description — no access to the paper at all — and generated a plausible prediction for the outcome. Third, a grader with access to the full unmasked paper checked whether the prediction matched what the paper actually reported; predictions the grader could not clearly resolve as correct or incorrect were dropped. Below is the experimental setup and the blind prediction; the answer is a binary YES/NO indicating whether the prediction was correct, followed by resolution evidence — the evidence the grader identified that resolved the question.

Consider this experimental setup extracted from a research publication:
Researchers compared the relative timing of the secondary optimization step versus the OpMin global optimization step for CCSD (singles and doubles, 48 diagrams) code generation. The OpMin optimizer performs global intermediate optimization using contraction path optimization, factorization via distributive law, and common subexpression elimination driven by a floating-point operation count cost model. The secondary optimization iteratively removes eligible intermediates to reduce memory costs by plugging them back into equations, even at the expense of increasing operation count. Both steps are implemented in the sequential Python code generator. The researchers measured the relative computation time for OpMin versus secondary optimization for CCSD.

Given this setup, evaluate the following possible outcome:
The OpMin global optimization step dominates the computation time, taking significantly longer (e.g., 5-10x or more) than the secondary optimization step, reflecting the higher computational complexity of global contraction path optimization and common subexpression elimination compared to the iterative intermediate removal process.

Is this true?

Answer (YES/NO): YES